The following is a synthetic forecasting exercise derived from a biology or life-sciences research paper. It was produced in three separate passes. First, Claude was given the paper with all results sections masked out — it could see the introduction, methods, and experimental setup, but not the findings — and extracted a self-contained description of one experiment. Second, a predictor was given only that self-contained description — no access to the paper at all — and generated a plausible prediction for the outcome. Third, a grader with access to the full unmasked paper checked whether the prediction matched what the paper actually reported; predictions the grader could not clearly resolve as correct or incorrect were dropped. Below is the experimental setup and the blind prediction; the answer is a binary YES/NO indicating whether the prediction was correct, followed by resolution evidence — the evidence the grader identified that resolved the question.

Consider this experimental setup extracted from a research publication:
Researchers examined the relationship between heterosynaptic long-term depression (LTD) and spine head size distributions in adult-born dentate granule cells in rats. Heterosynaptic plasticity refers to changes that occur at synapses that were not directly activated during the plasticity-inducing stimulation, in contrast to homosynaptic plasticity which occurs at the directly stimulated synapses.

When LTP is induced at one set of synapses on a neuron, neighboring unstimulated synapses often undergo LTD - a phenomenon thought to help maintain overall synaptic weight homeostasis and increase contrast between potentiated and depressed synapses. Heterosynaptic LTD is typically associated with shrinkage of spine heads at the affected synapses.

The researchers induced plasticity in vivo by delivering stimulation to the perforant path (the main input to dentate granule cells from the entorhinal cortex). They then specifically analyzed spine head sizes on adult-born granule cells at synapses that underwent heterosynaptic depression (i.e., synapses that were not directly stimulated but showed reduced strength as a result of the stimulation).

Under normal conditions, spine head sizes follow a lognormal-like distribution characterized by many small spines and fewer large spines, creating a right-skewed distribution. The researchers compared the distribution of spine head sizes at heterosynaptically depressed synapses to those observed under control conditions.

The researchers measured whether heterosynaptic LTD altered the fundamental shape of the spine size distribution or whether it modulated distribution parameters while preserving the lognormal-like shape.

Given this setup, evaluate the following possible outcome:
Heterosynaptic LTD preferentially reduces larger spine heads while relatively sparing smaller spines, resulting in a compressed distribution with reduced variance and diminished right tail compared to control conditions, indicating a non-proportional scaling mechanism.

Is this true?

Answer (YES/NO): NO